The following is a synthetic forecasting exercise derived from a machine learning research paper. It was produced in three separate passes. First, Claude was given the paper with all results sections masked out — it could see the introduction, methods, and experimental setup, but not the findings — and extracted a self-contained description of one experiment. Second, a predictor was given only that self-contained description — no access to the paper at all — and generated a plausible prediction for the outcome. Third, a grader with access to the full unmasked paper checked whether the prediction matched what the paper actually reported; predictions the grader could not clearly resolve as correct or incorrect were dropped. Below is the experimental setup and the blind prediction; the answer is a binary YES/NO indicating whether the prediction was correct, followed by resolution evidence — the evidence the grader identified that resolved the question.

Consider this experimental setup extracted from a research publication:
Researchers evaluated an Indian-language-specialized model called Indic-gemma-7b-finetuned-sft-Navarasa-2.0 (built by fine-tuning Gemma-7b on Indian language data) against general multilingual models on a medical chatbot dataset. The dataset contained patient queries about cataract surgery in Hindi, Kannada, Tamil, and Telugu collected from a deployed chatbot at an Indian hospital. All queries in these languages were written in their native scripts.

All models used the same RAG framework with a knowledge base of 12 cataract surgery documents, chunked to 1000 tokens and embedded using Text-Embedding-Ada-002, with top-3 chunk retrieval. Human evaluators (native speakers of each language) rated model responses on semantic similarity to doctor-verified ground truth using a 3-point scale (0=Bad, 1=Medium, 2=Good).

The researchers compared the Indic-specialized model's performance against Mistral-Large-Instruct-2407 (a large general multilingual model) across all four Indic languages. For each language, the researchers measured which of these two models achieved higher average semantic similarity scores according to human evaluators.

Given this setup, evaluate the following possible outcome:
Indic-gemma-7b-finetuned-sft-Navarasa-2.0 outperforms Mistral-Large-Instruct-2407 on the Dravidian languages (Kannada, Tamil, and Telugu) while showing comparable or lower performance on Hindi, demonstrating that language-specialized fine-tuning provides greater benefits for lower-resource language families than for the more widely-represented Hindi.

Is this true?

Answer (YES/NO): NO